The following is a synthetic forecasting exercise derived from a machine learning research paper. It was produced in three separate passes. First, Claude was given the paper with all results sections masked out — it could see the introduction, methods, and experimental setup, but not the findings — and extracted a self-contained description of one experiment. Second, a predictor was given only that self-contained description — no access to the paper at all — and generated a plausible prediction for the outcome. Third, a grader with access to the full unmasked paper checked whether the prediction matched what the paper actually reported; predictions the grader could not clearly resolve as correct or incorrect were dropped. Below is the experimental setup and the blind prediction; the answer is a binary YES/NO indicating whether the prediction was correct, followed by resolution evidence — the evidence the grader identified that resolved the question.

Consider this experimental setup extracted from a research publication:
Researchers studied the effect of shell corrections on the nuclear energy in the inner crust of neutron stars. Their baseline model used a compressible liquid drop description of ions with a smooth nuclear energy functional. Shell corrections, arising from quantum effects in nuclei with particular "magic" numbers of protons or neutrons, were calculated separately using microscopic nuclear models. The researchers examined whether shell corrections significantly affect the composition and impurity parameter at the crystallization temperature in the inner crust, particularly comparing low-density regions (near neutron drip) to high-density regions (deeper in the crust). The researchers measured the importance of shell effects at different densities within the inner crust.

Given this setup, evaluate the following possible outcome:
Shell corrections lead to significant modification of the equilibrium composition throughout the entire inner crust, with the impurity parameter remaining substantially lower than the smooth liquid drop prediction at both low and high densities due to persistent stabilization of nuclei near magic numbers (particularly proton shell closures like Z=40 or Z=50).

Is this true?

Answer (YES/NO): NO